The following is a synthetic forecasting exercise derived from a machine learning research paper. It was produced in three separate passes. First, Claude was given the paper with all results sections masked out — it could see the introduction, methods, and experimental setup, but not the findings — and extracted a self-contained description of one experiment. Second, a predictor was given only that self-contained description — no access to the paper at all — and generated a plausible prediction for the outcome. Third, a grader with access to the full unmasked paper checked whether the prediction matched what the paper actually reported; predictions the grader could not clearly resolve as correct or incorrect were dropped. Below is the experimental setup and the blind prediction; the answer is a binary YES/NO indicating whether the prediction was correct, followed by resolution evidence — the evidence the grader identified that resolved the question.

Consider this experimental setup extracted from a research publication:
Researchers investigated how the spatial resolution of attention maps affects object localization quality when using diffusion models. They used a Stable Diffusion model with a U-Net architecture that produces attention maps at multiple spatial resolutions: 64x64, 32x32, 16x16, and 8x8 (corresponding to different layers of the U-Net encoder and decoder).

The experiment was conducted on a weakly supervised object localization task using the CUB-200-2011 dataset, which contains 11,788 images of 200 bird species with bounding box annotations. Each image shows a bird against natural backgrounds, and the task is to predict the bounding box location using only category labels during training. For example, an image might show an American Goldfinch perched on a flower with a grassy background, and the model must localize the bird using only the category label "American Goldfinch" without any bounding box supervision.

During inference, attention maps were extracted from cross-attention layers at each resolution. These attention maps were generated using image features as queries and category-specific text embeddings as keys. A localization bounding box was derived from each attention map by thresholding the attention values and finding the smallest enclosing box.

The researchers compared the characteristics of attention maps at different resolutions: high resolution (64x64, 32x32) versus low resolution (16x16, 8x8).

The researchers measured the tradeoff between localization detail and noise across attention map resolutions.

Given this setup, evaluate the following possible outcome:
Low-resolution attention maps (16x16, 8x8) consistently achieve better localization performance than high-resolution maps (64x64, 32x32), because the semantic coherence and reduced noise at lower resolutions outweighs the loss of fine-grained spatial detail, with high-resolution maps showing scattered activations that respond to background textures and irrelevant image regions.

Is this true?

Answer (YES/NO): YES